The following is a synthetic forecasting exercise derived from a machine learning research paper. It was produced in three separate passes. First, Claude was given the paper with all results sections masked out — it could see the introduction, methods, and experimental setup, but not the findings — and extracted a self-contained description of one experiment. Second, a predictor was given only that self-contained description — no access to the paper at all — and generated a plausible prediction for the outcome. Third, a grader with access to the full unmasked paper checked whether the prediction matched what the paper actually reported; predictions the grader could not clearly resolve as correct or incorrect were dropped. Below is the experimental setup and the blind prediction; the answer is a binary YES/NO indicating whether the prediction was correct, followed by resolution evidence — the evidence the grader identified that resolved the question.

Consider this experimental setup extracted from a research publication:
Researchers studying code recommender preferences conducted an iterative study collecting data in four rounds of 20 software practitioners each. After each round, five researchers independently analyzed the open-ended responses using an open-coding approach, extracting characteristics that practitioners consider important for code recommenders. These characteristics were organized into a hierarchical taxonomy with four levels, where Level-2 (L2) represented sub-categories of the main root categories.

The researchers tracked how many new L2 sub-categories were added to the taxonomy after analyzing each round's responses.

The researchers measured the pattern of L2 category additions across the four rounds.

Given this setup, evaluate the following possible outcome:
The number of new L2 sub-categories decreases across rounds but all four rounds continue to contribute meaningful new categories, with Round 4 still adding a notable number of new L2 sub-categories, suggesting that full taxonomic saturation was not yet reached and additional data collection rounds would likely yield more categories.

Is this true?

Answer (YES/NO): NO